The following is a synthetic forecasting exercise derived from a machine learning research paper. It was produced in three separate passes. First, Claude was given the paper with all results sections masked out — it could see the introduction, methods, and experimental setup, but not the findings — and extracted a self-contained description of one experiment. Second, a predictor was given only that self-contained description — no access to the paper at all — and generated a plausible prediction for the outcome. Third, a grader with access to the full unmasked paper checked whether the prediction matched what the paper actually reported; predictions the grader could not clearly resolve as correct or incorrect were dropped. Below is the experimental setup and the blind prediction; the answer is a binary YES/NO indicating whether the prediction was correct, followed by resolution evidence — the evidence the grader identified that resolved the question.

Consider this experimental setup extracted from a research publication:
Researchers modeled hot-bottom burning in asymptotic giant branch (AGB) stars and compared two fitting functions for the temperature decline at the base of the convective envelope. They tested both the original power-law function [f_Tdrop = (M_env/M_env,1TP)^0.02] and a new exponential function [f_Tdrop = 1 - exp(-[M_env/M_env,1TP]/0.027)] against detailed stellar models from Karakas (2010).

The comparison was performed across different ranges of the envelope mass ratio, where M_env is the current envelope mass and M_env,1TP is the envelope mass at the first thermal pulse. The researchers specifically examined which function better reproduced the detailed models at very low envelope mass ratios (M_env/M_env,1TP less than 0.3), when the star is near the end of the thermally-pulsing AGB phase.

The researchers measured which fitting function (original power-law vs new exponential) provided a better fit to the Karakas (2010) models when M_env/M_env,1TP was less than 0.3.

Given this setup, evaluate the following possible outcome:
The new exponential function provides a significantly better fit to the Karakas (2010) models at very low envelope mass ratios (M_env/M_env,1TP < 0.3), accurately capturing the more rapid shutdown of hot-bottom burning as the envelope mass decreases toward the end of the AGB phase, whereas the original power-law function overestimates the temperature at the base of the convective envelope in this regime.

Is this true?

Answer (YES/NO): NO